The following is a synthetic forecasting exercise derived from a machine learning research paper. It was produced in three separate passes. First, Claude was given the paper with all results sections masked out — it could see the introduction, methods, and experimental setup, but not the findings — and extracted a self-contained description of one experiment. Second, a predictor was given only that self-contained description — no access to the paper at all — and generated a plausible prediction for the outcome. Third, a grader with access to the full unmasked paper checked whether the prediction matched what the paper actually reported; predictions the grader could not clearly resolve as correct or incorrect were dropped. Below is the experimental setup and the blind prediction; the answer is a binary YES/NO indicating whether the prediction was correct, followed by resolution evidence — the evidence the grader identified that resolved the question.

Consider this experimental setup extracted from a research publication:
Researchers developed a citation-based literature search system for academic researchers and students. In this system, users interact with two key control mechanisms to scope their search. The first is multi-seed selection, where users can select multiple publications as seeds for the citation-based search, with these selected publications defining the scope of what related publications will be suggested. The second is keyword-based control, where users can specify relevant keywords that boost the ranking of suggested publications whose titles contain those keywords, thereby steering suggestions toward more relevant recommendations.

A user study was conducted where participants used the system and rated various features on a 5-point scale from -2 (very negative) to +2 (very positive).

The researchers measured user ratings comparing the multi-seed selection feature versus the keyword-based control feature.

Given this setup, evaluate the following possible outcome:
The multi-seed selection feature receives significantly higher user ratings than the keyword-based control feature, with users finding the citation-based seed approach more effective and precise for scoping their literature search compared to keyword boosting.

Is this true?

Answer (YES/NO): NO